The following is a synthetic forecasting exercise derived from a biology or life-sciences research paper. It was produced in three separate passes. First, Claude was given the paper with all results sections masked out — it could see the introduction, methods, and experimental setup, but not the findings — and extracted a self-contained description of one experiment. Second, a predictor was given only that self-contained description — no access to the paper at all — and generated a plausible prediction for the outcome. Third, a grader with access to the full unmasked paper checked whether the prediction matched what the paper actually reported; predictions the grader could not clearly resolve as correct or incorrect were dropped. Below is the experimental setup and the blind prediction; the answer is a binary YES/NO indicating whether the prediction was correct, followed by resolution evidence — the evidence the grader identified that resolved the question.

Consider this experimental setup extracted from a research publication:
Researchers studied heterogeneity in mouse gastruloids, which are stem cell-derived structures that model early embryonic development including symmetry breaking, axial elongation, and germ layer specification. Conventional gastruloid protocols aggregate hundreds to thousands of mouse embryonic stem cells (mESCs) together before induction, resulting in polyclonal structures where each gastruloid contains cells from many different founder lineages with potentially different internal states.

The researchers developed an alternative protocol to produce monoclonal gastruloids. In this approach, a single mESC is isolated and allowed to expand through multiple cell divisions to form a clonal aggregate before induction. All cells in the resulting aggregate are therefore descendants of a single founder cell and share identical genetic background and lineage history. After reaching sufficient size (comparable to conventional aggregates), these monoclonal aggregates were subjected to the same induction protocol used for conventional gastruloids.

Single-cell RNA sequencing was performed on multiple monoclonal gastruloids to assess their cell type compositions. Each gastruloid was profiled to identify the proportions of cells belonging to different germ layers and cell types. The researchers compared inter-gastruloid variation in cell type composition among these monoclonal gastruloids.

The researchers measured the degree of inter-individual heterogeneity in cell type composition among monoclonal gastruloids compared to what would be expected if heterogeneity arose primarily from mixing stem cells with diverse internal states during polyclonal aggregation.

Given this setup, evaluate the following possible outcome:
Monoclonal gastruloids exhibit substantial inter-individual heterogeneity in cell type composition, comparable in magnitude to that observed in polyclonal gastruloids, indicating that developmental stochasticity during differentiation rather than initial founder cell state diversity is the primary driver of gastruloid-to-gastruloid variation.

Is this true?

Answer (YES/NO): NO